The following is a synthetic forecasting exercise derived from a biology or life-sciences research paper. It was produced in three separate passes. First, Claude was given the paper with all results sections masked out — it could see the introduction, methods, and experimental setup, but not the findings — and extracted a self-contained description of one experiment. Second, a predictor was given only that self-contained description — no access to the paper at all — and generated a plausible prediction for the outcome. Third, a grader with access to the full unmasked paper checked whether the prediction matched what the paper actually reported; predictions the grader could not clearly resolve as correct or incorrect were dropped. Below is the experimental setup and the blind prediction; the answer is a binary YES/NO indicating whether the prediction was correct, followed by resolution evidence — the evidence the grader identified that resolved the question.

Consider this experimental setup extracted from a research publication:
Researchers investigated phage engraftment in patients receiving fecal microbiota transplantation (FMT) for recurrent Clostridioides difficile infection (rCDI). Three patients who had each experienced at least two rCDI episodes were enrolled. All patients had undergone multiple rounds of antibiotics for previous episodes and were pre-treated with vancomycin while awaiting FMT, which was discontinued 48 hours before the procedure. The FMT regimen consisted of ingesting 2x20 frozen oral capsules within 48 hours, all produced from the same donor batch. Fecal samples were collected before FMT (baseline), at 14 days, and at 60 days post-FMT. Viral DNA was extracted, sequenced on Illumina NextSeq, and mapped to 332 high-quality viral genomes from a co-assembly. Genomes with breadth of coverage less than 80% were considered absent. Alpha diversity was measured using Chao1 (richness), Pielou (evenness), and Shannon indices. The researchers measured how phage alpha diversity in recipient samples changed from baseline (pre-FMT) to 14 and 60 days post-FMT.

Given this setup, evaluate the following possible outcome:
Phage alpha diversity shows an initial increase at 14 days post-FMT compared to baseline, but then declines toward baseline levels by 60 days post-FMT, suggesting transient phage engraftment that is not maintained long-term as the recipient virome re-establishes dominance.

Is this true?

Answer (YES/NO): NO